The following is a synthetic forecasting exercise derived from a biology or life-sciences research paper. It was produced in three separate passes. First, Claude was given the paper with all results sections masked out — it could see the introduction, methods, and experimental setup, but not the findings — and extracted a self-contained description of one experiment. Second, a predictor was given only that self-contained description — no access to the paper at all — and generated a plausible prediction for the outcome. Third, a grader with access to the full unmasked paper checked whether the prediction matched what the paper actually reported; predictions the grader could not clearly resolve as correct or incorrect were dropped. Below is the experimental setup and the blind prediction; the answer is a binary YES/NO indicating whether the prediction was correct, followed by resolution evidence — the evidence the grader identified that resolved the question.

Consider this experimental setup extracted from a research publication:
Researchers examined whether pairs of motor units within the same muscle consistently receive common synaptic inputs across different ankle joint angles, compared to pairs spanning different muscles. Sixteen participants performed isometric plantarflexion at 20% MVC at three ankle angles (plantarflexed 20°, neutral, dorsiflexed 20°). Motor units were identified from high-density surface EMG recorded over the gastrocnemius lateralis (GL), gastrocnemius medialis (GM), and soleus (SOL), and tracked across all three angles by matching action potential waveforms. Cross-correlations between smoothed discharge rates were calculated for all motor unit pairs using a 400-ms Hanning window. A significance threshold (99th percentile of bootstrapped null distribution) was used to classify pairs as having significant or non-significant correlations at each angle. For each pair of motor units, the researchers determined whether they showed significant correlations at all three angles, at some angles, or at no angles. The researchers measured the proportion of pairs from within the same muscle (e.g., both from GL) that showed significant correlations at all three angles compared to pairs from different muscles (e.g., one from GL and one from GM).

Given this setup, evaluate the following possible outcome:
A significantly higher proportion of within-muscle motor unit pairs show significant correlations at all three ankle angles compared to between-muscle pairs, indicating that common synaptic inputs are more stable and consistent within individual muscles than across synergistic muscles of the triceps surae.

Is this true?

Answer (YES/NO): YES